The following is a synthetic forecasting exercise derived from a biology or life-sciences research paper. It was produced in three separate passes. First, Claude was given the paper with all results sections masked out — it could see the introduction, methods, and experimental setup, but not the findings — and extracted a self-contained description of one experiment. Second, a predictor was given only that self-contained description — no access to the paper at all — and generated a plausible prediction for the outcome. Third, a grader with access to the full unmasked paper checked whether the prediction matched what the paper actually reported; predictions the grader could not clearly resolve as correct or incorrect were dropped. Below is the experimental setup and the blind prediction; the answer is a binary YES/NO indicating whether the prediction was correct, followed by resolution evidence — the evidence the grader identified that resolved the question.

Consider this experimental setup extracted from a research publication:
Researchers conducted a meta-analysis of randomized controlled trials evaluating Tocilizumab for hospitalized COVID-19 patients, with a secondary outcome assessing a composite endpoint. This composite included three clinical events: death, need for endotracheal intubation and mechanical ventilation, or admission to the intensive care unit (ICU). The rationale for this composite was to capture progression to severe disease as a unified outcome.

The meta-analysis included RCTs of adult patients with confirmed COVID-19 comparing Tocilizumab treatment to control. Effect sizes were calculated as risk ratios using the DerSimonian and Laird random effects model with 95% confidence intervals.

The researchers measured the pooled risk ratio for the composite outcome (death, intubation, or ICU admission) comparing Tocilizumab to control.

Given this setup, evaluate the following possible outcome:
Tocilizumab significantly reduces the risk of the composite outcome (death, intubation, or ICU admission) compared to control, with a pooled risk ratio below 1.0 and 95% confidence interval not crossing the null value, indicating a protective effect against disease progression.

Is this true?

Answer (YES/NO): YES